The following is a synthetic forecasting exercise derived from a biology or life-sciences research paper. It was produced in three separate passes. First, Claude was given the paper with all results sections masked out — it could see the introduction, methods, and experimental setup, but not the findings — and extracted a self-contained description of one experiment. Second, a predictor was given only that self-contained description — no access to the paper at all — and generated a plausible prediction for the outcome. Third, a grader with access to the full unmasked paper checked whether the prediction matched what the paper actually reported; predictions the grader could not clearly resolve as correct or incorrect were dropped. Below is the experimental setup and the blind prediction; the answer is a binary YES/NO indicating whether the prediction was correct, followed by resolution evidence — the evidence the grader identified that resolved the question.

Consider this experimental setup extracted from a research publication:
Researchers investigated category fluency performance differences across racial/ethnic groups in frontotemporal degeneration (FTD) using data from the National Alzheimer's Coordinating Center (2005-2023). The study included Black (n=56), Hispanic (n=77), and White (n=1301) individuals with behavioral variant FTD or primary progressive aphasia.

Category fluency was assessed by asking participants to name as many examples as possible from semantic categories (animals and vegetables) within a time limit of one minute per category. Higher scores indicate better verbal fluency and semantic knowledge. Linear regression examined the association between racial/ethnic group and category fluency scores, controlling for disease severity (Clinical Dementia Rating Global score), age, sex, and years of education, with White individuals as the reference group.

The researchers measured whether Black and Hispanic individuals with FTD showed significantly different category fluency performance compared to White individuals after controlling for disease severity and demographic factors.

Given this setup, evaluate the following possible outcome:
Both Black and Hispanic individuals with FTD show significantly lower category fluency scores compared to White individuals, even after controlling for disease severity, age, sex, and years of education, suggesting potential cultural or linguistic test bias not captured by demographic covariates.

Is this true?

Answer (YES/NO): NO